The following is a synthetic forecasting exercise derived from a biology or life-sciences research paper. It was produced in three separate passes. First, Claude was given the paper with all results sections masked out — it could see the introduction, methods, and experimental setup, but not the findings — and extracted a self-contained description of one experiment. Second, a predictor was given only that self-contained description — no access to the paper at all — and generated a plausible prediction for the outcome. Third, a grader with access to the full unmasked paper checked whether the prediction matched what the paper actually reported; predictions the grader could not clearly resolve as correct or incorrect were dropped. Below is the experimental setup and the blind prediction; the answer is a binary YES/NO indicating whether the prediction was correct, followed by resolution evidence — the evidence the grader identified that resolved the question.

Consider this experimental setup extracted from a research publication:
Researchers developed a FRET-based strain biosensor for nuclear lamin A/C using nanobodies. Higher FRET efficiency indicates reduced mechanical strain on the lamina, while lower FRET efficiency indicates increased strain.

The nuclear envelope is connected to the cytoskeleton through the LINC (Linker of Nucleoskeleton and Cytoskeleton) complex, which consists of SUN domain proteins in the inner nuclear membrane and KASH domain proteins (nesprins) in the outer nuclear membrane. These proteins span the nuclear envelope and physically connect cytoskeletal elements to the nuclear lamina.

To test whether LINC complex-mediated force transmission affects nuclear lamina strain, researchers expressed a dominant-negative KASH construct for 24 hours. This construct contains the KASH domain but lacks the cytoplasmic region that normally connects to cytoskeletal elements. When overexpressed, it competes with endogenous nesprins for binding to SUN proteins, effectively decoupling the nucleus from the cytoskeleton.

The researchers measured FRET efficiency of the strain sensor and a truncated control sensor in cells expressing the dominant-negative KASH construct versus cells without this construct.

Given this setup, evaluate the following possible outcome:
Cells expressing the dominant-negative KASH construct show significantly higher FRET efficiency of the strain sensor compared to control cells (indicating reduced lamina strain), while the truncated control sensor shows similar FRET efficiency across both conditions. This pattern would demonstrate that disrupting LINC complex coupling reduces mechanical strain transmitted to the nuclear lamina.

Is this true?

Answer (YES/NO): YES